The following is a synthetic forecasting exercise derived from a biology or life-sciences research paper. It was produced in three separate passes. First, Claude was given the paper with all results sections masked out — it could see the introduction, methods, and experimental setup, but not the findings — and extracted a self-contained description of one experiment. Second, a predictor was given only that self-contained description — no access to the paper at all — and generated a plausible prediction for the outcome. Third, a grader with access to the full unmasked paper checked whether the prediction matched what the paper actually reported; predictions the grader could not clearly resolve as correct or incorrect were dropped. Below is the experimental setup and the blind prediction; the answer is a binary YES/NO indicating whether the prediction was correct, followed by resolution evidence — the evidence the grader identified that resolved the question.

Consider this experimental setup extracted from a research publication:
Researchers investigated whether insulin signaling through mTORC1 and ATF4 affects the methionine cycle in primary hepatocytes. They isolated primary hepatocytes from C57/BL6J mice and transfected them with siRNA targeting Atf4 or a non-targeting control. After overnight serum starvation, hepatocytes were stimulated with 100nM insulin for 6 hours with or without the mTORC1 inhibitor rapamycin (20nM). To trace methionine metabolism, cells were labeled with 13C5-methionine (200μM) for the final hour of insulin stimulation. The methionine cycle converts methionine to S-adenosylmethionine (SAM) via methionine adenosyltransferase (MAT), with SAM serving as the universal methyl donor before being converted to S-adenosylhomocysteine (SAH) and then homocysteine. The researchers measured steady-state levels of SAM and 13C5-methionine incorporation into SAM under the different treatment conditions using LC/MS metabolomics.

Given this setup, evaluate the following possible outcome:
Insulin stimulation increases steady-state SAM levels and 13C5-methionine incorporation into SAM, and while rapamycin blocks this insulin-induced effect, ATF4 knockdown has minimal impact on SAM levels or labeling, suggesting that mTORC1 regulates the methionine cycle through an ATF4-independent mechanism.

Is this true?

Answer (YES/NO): NO